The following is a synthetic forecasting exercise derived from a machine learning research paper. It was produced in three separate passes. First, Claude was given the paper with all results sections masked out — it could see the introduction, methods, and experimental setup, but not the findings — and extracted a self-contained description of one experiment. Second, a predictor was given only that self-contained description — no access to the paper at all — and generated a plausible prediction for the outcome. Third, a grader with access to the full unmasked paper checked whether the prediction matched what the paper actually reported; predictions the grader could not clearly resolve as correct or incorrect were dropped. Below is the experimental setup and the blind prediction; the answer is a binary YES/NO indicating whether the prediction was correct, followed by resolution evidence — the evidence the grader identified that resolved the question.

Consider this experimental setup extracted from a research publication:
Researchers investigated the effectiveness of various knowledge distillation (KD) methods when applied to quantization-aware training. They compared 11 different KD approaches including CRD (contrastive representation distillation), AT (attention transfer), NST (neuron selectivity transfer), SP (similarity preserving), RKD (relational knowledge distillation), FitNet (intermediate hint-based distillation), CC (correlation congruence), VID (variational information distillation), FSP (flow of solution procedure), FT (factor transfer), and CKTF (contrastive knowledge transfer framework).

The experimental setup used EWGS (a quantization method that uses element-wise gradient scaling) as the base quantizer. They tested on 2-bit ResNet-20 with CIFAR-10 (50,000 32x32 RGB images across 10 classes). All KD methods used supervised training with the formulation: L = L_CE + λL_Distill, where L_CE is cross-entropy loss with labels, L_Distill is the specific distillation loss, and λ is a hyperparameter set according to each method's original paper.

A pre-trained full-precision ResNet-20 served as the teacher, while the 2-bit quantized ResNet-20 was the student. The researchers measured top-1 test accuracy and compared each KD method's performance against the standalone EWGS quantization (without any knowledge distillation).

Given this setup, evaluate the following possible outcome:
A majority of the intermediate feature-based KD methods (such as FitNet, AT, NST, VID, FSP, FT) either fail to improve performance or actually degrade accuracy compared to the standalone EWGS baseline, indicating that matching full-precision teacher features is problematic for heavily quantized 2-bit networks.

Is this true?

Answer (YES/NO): YES